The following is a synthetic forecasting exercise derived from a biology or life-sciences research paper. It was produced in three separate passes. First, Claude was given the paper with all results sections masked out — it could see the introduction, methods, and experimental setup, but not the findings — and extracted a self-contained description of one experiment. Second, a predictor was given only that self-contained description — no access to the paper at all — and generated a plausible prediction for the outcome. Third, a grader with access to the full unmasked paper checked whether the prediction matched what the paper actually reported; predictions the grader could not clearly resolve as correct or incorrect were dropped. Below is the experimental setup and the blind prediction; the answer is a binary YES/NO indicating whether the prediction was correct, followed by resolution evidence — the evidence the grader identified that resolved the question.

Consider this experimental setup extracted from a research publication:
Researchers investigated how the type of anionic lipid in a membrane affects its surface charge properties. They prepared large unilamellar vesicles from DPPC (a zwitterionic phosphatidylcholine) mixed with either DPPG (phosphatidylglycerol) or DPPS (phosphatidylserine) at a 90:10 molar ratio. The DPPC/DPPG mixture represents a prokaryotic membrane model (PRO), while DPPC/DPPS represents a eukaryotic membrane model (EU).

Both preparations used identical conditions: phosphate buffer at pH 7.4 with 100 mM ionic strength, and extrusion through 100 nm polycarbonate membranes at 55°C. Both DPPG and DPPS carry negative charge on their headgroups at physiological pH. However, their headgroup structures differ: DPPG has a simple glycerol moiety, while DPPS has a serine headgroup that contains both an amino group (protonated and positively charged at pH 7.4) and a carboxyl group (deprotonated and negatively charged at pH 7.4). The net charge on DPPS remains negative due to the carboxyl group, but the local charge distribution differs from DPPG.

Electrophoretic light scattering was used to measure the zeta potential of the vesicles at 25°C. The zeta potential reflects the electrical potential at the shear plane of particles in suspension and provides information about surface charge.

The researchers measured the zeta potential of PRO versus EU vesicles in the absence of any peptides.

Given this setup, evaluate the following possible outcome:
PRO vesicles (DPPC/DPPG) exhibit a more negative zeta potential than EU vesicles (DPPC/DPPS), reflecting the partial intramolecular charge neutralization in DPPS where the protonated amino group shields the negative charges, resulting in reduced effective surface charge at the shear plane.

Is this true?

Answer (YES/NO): NO